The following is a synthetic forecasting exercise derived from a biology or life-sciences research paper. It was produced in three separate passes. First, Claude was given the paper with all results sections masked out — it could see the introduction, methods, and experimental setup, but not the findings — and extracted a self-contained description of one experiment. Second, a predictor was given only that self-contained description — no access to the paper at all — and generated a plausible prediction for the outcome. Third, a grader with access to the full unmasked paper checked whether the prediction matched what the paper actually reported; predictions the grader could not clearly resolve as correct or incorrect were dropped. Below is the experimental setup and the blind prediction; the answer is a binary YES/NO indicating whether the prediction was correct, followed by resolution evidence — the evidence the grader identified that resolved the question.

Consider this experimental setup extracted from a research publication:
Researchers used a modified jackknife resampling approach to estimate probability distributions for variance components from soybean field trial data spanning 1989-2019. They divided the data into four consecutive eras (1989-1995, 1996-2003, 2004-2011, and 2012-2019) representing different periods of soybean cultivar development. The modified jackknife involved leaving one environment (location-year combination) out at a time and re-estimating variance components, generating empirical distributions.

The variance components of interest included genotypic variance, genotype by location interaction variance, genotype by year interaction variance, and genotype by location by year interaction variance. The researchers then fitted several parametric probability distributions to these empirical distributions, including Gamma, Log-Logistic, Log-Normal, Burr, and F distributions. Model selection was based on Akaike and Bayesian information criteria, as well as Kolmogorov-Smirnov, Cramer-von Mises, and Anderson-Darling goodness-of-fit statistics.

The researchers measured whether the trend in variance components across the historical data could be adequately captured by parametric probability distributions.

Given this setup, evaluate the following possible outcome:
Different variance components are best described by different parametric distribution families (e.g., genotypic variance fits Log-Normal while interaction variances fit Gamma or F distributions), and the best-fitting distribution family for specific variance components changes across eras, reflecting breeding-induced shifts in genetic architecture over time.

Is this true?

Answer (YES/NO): NO